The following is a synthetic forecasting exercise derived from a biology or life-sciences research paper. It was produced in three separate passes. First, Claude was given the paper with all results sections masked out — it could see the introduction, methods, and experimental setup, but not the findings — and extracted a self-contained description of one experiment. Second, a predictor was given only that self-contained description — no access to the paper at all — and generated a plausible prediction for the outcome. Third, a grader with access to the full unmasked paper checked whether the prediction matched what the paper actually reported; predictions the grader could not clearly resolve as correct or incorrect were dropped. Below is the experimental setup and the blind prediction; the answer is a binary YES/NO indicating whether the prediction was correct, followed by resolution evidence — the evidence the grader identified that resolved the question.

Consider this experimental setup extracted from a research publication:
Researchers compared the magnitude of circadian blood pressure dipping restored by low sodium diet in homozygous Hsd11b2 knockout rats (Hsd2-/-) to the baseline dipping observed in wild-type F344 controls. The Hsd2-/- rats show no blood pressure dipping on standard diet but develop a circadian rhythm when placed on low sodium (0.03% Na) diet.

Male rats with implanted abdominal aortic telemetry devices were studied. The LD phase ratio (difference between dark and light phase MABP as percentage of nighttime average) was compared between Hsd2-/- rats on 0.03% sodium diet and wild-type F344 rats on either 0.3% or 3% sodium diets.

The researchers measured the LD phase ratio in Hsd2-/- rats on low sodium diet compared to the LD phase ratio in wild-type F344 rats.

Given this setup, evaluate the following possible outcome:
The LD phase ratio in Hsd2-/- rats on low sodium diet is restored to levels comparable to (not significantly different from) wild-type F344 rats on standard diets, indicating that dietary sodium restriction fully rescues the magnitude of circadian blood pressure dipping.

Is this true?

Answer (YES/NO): NO